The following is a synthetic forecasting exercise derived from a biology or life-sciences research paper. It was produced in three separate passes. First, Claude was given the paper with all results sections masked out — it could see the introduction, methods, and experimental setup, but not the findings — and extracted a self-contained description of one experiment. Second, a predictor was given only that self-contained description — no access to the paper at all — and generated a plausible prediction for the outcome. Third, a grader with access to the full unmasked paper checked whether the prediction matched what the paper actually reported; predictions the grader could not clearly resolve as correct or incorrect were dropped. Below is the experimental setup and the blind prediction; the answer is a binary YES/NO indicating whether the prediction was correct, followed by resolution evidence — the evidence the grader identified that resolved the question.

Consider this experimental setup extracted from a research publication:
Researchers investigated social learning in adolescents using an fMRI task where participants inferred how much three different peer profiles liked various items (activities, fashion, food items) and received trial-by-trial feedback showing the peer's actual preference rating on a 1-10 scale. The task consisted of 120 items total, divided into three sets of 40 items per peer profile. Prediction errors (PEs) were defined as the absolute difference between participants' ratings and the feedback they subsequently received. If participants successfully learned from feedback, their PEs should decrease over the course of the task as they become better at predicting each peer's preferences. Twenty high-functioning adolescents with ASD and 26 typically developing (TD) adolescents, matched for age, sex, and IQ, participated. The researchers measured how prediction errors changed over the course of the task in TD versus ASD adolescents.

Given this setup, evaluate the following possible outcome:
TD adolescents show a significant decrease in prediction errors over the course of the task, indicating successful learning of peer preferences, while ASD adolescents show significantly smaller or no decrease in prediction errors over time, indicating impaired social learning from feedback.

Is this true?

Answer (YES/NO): NO